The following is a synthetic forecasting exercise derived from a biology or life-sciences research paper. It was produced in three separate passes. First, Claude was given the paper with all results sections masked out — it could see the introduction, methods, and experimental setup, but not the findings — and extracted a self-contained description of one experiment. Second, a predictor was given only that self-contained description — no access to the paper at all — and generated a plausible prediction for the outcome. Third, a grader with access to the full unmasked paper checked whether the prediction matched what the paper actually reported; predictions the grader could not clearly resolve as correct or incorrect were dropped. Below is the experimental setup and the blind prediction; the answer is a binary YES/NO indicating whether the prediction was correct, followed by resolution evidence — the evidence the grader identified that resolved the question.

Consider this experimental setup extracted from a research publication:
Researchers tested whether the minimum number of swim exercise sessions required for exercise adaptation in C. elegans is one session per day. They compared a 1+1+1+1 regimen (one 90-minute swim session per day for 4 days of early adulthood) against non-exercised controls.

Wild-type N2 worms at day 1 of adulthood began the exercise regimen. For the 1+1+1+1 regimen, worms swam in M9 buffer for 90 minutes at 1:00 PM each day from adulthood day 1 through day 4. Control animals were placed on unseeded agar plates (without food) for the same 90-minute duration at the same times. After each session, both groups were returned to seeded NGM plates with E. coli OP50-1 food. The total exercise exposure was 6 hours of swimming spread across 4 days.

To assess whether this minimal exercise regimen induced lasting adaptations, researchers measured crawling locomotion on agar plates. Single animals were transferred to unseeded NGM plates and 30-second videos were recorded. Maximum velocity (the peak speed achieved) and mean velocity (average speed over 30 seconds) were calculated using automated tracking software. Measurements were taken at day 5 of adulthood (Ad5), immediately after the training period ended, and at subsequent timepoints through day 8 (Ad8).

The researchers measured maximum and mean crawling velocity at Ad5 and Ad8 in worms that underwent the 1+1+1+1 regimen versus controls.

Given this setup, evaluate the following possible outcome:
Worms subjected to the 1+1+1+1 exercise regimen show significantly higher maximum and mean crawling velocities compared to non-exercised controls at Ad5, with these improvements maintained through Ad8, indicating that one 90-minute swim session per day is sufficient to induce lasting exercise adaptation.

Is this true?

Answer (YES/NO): NO